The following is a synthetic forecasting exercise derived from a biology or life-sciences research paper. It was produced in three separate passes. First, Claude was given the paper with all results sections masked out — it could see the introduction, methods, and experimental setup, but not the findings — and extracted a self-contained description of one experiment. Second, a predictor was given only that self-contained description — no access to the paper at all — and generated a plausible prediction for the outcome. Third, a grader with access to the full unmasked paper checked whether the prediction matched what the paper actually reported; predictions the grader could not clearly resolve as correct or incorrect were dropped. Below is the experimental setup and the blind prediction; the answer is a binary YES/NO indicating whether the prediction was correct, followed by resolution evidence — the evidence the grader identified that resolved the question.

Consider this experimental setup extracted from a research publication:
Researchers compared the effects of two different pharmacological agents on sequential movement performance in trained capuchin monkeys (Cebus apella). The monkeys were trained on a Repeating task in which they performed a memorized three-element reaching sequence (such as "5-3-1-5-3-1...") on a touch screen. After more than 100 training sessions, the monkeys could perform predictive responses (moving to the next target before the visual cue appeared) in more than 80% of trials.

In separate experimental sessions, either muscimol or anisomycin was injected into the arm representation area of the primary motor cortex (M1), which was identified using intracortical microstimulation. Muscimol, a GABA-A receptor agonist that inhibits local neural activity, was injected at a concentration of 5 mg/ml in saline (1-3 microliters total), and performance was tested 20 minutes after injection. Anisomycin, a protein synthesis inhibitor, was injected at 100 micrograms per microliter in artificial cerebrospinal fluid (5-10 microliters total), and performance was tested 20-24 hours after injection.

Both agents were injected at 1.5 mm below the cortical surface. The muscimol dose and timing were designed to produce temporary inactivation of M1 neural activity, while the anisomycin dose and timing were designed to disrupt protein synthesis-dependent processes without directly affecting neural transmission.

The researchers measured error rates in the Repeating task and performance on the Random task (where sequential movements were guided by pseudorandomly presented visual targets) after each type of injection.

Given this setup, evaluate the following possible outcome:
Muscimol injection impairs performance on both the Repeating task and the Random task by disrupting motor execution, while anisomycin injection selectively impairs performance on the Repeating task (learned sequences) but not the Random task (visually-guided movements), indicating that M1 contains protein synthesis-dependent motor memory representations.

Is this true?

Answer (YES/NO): YES